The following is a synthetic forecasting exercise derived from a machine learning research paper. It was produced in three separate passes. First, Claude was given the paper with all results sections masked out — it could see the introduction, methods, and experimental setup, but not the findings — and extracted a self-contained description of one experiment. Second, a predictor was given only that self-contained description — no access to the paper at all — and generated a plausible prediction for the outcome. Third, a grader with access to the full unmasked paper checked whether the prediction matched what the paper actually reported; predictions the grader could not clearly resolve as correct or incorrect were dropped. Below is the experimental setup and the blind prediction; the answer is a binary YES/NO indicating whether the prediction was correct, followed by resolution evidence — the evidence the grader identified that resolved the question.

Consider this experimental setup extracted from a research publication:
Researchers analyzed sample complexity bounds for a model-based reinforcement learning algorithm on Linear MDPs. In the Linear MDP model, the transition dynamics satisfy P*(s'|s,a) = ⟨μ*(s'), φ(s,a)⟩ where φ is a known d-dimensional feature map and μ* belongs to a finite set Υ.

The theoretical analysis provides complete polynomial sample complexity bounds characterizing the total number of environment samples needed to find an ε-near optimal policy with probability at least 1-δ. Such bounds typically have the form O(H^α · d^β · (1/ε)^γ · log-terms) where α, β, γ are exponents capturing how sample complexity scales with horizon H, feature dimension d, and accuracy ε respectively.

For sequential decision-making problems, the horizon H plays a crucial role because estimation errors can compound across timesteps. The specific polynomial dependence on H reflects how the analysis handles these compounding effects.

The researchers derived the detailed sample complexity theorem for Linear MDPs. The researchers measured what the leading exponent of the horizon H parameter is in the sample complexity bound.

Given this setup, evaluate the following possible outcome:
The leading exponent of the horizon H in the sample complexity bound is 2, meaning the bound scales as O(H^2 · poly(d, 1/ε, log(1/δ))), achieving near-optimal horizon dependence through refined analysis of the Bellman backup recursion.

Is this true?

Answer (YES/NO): NO